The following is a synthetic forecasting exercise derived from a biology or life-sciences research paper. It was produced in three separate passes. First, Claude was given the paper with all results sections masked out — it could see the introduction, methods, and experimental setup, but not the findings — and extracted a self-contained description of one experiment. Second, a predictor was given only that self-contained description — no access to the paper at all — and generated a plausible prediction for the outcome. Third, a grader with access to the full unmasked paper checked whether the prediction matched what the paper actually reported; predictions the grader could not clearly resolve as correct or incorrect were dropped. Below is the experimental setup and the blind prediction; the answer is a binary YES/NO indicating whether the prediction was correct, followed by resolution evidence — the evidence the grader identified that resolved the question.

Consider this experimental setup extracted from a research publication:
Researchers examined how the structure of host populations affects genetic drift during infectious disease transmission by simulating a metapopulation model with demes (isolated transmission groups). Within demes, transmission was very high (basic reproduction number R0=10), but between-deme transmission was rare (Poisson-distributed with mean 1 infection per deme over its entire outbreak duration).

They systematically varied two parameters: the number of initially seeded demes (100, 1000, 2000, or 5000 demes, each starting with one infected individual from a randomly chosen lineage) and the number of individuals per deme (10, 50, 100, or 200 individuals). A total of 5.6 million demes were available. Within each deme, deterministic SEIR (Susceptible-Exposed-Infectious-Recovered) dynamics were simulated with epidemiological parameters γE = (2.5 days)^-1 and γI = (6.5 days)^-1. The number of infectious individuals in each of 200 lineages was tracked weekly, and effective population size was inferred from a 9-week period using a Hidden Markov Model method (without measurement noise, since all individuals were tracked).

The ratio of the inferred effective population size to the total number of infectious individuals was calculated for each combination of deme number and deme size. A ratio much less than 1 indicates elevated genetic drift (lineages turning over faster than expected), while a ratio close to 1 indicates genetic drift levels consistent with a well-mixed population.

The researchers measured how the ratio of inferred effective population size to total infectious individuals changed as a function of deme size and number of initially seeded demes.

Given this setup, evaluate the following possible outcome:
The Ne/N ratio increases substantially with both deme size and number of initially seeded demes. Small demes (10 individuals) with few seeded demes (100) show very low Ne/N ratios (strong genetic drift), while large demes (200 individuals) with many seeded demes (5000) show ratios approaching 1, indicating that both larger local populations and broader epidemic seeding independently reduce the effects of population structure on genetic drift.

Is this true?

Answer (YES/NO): NO